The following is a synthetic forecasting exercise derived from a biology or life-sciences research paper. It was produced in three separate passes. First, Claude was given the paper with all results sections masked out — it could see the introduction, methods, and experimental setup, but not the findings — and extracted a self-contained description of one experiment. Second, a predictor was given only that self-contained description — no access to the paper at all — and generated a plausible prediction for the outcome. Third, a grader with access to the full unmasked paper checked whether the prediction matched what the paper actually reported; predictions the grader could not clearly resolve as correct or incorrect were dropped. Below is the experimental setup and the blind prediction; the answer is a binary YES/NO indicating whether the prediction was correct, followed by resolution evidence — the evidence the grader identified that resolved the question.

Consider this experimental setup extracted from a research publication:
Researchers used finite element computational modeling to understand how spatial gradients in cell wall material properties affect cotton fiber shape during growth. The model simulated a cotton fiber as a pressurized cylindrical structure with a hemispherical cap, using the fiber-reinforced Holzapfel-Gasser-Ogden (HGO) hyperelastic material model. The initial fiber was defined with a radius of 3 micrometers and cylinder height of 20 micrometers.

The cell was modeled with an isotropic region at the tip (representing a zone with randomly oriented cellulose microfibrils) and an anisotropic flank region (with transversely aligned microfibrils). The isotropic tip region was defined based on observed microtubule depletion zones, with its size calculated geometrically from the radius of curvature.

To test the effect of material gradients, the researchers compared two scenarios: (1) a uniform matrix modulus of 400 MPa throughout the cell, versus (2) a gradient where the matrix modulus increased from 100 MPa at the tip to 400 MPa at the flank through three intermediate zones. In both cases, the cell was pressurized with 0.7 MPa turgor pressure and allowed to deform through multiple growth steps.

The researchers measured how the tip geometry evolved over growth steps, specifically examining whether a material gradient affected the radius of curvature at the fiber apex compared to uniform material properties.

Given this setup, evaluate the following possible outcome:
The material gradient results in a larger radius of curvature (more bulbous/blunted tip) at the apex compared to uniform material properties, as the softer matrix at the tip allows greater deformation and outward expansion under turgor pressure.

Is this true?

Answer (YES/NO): YES